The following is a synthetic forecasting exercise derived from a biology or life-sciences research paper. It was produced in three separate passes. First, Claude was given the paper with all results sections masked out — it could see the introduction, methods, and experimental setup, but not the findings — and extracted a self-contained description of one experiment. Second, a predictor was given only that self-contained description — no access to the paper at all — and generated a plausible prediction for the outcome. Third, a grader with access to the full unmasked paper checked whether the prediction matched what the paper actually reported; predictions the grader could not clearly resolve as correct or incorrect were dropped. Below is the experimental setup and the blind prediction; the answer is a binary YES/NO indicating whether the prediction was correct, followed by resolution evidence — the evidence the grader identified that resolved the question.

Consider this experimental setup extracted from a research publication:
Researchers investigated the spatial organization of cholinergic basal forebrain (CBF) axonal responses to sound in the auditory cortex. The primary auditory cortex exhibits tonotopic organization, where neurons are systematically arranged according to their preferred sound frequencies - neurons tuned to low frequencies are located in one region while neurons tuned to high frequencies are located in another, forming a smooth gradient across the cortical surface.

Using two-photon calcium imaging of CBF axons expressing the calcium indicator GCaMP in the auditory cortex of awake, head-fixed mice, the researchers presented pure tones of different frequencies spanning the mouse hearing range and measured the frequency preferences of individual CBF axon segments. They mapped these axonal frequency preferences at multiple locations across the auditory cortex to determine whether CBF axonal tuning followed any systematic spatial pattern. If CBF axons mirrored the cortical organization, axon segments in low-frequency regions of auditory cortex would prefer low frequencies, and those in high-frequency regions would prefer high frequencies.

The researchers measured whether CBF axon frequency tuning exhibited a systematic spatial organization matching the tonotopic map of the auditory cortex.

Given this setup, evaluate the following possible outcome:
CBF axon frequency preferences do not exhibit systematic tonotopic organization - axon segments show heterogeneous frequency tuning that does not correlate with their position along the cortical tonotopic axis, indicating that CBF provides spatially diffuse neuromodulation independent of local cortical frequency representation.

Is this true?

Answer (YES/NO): YES